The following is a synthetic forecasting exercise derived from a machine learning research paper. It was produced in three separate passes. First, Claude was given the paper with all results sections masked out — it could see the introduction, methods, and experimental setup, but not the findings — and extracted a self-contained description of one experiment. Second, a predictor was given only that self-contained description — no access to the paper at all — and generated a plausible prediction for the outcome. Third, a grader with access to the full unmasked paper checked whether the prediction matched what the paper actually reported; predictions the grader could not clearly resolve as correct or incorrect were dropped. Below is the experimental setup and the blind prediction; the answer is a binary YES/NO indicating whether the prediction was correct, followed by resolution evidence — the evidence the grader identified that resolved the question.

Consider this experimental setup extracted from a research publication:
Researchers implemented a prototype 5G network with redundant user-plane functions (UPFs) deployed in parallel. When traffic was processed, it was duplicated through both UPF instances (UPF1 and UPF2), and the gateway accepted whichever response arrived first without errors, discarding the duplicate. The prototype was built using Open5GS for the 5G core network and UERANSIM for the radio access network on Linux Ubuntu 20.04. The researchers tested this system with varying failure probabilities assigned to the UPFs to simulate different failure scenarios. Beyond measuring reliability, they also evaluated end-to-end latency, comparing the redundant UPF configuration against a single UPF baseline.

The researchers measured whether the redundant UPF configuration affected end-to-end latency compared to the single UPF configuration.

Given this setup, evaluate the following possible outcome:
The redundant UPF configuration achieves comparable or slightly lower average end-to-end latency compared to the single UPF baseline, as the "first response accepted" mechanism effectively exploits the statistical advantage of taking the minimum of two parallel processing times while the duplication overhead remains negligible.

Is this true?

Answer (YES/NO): YES